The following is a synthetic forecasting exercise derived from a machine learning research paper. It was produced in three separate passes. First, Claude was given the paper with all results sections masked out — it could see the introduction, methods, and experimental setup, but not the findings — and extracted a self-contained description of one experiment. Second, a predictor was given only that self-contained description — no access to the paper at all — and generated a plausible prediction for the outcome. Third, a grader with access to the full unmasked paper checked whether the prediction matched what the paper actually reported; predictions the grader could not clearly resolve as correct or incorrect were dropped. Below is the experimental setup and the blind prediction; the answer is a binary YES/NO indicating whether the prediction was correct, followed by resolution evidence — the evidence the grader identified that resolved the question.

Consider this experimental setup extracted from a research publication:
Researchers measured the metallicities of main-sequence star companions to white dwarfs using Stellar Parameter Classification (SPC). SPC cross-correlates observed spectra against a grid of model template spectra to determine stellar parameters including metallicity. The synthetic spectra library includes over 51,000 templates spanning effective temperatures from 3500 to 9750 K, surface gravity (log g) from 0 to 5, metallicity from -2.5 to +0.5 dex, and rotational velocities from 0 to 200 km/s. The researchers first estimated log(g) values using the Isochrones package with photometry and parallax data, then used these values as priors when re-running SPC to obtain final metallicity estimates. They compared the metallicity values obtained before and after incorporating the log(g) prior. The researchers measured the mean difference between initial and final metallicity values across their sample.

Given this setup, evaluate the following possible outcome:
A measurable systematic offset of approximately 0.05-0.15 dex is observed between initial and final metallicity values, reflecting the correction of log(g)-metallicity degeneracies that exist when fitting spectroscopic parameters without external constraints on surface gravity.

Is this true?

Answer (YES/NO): NO